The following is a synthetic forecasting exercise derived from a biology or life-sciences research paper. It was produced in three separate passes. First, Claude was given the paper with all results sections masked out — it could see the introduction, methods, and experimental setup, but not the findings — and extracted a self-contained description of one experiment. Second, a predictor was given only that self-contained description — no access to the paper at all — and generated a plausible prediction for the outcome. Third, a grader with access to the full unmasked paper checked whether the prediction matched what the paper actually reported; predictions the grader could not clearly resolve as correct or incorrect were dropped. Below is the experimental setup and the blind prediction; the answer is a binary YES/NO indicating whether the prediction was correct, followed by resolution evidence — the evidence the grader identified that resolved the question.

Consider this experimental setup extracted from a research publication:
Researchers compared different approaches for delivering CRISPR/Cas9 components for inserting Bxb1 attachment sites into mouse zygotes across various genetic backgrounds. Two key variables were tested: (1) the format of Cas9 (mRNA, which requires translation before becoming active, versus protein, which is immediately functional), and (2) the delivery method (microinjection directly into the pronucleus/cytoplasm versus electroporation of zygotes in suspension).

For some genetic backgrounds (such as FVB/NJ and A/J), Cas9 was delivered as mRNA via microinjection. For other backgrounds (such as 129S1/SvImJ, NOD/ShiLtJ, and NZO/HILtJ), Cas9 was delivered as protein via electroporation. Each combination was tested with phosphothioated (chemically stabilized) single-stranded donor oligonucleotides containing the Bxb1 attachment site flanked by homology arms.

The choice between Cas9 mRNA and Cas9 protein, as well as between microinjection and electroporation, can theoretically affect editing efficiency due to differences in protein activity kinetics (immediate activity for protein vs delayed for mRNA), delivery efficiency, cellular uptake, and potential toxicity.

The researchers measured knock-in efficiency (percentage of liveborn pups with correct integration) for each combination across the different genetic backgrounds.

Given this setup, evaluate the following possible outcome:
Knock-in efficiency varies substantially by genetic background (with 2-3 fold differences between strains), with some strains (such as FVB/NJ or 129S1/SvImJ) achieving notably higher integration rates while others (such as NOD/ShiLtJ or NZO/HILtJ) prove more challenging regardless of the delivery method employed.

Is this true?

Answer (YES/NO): NO